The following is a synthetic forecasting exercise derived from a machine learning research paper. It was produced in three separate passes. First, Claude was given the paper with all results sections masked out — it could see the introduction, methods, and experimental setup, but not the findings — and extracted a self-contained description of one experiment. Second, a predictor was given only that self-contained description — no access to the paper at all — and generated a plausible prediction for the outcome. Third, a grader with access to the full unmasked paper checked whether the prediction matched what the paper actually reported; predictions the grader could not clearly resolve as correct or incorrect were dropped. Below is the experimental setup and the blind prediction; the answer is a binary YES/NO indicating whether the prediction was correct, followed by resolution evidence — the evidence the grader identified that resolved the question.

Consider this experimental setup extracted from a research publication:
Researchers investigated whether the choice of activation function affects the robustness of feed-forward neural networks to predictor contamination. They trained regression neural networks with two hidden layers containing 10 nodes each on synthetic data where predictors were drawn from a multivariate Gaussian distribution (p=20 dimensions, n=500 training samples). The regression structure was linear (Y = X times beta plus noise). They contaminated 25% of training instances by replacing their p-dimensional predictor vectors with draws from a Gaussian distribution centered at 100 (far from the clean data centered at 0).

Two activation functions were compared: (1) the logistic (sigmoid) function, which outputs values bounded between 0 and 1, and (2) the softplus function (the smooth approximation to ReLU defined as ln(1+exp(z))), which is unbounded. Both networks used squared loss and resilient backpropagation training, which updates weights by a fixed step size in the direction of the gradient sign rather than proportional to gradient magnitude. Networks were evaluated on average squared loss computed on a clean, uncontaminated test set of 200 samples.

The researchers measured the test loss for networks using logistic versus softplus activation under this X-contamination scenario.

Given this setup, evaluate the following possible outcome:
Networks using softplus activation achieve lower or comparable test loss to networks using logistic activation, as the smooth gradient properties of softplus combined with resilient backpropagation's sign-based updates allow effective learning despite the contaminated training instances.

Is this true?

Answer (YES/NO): NO